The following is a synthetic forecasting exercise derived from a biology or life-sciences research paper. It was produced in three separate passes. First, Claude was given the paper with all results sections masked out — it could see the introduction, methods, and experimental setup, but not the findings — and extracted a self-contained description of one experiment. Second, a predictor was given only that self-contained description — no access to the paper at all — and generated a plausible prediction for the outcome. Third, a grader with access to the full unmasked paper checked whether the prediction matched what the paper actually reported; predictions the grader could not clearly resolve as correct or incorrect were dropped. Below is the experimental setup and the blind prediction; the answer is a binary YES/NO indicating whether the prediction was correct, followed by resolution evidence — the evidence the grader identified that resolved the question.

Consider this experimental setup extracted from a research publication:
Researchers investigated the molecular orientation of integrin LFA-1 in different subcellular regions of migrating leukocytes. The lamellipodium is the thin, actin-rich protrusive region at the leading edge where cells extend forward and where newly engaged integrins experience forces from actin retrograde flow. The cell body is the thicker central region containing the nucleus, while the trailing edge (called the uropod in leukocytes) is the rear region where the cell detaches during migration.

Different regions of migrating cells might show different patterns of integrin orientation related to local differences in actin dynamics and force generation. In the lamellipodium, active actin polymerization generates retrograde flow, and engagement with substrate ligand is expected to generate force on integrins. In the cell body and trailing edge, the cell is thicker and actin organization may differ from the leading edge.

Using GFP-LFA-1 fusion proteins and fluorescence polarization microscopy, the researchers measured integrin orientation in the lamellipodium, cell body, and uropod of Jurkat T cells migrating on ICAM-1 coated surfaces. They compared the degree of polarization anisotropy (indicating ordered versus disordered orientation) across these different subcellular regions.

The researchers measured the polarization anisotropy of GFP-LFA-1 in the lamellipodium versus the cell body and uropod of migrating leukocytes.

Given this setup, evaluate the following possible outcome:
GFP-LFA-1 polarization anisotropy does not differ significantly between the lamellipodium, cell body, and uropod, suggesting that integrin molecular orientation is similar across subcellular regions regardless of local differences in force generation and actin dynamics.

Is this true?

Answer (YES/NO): NO